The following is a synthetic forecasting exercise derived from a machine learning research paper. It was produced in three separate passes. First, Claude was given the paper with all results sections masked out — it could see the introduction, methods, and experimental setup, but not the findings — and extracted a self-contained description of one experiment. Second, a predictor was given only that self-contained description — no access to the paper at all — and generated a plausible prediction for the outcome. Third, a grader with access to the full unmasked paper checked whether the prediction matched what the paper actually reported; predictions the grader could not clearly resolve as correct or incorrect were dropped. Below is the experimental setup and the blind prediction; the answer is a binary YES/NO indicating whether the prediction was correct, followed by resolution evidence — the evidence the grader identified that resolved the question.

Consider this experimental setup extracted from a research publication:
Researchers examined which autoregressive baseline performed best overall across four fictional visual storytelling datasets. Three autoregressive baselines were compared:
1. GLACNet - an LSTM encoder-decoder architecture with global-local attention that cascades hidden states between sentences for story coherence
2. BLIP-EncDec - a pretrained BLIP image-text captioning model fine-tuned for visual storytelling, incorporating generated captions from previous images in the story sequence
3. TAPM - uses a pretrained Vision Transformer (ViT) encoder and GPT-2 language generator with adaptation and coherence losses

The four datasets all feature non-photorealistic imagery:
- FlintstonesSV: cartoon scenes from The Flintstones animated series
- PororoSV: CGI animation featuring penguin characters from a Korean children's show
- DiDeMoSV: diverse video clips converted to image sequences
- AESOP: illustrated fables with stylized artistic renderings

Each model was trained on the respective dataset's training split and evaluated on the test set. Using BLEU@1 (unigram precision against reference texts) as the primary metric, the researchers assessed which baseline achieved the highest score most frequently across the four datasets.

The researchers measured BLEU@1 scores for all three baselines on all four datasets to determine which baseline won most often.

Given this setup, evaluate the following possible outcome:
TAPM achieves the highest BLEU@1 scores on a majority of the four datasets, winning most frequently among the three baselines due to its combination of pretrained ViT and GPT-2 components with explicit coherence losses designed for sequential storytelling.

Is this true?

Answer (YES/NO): NO